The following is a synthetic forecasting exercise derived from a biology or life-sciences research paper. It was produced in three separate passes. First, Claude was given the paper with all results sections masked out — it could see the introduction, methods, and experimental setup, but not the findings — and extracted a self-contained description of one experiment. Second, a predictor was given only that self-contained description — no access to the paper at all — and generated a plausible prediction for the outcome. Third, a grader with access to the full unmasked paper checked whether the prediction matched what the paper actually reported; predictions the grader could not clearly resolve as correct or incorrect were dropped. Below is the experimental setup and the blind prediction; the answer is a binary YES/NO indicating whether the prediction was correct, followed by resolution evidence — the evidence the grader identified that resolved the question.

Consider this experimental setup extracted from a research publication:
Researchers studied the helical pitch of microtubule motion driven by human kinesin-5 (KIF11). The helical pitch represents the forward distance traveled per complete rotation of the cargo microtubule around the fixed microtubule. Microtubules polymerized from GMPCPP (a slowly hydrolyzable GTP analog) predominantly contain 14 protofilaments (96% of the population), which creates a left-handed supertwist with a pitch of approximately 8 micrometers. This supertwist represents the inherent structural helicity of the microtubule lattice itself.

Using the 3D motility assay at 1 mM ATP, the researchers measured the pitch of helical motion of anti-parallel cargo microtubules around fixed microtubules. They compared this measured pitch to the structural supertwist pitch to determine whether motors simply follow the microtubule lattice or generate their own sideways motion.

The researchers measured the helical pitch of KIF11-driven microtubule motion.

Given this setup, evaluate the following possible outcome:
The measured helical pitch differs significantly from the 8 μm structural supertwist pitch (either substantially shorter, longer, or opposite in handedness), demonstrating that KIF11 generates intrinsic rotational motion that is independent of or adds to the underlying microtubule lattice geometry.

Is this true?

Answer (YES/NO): YES